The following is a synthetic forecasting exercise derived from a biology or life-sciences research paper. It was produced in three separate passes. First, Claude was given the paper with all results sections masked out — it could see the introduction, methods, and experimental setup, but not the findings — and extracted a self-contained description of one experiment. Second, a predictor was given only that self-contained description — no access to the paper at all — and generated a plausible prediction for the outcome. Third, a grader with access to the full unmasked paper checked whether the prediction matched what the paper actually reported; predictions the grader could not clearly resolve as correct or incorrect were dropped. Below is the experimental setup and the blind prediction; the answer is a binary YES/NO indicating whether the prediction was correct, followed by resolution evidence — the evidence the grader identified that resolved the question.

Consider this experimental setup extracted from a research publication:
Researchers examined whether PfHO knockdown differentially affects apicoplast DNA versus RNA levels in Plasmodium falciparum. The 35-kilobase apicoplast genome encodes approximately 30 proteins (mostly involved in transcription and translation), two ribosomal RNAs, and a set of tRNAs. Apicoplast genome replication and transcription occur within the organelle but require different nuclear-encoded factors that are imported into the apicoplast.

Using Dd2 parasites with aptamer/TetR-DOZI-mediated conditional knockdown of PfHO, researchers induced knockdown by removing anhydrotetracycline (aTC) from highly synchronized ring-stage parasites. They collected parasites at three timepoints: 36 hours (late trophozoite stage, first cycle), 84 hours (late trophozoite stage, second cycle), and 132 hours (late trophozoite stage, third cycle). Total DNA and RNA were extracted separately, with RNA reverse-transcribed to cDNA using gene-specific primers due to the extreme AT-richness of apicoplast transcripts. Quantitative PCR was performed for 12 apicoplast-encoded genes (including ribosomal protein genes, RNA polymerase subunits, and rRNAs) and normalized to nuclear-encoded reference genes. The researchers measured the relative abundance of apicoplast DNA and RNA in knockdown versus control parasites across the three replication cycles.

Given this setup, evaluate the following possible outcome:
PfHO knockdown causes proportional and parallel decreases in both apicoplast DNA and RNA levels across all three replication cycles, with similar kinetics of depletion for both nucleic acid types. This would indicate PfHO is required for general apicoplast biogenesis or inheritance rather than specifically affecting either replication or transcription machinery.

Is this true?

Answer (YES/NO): NO